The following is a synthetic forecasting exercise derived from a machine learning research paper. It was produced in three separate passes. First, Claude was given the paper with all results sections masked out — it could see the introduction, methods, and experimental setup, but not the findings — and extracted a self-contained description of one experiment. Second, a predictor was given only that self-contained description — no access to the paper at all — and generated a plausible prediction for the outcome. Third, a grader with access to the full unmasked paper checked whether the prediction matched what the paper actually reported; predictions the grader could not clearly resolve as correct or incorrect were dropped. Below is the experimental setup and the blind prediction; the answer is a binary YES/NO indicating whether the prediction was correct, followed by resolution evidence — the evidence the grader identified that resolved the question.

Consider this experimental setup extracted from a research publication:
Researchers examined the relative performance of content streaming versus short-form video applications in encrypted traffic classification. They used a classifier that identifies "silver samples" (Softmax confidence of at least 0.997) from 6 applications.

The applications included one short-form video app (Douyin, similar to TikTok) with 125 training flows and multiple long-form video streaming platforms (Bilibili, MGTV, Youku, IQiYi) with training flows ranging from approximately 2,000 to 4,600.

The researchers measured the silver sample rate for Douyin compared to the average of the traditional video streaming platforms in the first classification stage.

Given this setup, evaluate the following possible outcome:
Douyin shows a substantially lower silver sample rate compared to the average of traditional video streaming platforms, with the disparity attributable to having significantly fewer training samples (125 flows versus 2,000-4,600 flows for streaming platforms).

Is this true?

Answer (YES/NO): NO